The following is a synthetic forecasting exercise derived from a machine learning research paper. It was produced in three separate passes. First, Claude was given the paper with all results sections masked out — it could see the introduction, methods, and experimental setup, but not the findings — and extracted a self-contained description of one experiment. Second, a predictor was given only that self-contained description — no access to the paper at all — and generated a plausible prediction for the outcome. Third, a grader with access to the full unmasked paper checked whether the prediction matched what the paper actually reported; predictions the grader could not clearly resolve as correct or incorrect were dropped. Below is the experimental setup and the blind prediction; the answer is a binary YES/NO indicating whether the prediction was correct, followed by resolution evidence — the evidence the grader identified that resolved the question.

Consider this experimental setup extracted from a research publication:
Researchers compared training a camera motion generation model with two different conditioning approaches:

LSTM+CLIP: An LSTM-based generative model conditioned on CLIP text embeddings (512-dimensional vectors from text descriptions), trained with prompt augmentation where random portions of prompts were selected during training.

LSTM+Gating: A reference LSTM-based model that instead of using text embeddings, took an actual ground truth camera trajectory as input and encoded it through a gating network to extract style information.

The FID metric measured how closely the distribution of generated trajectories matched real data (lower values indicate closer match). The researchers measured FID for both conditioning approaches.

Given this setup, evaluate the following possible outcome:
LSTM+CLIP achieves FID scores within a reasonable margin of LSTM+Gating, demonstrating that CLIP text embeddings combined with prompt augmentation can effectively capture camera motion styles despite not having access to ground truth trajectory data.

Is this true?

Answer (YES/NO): NO